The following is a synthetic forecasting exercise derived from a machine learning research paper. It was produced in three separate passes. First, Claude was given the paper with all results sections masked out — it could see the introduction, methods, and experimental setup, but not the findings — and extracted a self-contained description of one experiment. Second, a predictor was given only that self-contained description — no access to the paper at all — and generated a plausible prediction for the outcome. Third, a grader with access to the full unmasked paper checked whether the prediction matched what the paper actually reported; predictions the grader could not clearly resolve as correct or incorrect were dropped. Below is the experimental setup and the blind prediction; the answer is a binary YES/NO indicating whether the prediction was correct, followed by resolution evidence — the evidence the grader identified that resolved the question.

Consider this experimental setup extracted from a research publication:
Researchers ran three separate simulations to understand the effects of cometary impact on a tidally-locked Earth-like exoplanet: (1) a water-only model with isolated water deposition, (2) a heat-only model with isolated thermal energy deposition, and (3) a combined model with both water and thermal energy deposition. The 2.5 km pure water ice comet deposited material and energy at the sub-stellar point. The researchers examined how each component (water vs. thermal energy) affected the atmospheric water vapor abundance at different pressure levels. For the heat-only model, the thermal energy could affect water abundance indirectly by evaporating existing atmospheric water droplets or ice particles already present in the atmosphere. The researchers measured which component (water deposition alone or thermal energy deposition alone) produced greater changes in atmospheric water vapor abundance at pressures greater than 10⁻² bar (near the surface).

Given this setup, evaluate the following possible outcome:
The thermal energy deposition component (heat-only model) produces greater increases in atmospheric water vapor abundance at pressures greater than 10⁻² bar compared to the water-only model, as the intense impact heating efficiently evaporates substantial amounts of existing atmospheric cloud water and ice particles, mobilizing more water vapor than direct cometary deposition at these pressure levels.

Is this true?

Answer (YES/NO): YES